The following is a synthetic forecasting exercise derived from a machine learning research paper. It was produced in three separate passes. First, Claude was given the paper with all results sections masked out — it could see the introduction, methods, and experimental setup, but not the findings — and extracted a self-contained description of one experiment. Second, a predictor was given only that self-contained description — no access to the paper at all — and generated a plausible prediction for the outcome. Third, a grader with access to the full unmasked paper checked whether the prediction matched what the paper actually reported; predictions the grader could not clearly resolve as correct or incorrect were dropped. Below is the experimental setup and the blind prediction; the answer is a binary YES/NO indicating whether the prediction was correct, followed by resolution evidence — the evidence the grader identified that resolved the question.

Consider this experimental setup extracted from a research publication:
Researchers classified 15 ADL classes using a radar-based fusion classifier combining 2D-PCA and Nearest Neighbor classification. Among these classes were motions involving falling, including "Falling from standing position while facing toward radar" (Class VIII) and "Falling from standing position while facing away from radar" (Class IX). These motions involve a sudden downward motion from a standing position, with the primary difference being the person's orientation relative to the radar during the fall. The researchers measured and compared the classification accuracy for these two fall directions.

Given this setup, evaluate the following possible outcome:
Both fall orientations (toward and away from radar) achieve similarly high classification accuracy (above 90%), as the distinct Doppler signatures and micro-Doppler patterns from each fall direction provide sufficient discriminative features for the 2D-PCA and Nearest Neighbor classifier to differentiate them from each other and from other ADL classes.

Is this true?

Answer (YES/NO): YES